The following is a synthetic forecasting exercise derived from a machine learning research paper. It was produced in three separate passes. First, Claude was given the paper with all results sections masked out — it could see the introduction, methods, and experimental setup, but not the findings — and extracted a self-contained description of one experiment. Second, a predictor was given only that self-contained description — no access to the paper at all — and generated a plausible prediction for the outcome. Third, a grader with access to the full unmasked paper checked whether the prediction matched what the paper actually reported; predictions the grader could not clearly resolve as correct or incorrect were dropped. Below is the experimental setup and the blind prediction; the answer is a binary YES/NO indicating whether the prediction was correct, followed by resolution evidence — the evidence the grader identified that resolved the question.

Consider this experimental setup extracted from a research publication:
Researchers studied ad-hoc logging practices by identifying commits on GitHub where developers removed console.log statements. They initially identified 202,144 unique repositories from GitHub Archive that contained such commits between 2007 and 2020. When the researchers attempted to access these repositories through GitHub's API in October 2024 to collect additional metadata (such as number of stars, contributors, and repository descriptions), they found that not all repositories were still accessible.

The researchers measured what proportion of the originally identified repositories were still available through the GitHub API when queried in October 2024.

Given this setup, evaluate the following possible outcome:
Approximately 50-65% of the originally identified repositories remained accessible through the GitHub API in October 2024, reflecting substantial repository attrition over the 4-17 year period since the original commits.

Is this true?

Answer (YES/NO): NO